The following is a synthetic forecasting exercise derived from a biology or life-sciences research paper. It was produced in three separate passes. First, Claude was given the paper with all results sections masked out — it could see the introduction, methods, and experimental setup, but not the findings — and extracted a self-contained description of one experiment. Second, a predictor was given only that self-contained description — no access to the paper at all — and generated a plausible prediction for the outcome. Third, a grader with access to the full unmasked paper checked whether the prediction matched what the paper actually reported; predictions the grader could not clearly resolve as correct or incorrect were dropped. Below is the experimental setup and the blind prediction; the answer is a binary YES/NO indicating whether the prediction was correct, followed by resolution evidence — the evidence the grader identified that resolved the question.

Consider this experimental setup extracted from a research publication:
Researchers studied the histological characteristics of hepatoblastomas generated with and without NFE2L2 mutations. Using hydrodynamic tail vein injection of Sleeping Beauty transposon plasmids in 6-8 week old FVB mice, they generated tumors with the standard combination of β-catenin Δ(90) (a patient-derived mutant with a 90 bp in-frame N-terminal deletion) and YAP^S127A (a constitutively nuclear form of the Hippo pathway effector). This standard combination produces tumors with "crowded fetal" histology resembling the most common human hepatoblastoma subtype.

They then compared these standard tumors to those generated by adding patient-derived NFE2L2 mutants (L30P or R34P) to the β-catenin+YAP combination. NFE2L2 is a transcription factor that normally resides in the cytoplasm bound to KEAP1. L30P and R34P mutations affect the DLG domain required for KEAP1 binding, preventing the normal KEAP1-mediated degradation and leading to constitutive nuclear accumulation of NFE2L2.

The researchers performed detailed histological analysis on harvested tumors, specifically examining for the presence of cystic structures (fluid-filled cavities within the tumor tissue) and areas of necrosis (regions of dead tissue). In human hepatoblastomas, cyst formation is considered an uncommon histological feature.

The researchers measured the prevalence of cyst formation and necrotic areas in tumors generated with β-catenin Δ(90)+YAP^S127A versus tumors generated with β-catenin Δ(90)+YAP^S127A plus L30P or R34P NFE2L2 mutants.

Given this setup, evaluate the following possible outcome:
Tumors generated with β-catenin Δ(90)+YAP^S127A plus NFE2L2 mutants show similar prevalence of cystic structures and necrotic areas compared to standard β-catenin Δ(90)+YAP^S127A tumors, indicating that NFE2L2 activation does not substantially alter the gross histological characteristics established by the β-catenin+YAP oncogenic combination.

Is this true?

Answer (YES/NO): NO